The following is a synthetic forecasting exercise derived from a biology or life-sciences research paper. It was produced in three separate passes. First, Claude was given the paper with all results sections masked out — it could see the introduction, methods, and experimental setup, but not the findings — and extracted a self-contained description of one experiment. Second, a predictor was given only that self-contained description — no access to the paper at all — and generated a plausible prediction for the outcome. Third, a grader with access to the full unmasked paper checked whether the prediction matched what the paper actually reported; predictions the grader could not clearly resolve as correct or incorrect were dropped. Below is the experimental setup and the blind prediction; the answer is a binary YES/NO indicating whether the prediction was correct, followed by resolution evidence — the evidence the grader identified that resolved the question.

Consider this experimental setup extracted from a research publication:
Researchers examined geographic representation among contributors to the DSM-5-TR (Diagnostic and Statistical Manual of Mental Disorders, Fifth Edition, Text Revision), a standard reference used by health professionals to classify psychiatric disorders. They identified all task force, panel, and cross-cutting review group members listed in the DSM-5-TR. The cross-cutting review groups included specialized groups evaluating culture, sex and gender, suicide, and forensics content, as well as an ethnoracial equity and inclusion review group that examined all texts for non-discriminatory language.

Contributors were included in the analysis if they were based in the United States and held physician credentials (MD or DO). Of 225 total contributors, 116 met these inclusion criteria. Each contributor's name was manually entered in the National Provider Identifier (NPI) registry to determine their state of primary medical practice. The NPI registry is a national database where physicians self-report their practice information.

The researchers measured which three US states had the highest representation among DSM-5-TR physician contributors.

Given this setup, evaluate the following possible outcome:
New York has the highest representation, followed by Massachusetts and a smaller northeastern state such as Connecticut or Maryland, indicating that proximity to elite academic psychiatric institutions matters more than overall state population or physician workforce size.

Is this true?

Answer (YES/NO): NO